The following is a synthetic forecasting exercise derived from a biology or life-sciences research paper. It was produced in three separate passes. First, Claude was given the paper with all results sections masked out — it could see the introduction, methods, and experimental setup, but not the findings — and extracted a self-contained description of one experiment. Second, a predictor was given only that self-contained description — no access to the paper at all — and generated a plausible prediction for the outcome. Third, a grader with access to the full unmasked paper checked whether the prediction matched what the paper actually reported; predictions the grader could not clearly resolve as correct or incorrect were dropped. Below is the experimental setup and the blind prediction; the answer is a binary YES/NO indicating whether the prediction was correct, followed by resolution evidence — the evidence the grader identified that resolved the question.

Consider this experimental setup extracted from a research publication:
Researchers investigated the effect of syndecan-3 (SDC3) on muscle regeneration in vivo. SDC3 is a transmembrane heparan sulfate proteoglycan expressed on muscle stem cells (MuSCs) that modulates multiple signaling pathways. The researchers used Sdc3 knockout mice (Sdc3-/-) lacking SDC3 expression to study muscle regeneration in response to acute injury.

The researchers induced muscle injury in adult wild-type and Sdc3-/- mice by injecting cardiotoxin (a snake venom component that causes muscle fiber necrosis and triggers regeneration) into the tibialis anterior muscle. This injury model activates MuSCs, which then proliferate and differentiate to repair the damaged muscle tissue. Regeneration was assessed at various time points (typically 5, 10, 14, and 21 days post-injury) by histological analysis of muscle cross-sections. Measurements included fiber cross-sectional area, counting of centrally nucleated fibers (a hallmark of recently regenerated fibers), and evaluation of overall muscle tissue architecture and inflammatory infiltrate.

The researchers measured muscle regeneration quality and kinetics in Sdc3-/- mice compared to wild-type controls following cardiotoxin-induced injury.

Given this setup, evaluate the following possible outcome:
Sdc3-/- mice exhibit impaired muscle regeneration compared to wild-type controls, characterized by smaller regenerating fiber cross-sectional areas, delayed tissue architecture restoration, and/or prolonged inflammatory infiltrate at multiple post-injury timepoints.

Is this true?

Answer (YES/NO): NO